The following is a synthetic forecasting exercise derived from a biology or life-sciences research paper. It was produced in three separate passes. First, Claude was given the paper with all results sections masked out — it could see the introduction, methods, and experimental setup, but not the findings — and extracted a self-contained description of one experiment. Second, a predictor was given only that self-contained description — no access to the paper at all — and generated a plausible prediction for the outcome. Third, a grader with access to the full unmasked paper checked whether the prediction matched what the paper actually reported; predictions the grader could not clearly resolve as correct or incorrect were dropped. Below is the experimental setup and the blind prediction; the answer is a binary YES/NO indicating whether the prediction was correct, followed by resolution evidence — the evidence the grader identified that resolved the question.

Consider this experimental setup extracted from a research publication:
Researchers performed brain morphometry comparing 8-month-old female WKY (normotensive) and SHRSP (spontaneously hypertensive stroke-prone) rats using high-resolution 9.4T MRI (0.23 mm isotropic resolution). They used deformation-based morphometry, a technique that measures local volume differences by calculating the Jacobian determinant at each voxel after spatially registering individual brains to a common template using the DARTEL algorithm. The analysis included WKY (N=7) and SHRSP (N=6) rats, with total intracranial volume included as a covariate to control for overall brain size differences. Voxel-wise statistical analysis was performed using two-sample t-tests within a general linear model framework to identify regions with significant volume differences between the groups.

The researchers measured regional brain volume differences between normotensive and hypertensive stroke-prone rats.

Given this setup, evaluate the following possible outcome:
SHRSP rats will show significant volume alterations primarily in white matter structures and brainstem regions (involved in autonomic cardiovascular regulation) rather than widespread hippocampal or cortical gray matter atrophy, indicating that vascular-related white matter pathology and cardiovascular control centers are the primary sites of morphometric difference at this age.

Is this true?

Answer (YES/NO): NO